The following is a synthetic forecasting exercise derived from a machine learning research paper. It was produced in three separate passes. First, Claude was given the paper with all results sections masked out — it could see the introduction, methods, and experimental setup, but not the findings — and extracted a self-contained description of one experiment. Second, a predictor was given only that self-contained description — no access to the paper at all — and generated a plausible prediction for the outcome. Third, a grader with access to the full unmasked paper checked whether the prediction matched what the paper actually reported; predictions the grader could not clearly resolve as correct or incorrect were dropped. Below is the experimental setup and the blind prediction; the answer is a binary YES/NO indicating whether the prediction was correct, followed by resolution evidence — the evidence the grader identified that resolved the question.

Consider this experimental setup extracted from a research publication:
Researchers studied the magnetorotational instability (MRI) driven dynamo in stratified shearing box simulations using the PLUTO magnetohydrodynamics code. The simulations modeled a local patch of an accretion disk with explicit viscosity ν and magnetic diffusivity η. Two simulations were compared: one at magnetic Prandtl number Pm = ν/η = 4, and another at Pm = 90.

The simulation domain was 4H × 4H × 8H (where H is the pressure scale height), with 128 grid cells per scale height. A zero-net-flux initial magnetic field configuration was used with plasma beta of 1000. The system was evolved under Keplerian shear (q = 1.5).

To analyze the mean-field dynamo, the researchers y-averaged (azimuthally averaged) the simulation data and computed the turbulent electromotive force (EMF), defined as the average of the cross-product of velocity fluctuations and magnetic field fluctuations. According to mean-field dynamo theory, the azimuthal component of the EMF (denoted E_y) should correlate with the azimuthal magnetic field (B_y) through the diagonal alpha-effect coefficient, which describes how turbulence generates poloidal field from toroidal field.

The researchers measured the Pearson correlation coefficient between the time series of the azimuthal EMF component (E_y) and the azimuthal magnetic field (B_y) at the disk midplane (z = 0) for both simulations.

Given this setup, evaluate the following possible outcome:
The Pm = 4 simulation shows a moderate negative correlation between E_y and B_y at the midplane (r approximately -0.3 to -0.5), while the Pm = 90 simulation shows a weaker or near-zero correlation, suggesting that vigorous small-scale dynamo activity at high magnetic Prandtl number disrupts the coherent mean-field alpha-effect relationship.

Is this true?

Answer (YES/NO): NO